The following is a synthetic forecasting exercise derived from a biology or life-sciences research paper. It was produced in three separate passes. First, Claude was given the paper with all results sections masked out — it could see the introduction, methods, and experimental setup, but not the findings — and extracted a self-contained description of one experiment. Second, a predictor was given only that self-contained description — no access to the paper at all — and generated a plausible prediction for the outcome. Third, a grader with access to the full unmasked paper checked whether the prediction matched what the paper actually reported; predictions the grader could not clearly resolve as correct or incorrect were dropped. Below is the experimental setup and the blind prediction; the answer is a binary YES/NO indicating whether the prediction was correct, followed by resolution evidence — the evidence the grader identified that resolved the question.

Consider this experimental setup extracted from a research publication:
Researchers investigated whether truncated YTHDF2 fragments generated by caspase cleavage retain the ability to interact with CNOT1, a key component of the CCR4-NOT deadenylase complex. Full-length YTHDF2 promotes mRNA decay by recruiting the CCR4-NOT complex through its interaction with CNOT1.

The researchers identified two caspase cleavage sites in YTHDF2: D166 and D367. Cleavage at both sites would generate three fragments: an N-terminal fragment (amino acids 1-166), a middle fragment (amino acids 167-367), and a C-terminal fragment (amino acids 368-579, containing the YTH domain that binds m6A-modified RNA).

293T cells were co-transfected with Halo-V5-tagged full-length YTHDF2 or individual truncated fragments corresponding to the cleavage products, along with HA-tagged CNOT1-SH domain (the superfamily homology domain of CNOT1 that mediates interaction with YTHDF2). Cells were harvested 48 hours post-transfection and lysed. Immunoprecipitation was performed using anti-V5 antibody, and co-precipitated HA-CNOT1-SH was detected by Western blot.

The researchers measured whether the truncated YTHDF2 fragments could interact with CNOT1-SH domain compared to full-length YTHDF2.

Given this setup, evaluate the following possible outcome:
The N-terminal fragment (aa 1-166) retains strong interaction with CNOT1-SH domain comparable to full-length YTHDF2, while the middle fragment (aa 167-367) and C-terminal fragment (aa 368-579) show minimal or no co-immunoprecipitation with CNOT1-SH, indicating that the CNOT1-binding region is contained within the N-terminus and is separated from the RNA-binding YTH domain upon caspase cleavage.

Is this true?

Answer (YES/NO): NO